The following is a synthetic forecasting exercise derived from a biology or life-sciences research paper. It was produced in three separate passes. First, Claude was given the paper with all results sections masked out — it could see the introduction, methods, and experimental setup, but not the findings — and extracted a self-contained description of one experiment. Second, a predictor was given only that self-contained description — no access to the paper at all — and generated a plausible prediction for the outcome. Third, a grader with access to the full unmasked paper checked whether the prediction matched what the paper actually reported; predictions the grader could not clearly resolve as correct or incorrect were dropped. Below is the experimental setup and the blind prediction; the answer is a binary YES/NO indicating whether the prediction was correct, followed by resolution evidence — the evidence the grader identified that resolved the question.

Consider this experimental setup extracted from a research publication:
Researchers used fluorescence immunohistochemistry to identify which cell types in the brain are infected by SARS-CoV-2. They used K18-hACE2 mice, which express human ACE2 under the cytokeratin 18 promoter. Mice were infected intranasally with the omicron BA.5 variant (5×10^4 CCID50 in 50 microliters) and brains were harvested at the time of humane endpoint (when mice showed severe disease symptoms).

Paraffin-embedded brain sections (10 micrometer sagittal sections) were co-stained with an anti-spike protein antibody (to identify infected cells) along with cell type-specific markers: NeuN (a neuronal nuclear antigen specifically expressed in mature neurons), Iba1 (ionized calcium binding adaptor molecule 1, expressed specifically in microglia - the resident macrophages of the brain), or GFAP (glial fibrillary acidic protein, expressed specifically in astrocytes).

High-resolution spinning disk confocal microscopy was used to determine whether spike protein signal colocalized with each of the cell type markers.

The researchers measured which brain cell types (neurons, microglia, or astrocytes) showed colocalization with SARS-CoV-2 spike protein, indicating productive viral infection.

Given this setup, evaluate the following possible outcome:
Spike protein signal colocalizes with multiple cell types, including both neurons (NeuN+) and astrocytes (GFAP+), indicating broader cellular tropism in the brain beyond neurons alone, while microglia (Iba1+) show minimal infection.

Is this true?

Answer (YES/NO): NO